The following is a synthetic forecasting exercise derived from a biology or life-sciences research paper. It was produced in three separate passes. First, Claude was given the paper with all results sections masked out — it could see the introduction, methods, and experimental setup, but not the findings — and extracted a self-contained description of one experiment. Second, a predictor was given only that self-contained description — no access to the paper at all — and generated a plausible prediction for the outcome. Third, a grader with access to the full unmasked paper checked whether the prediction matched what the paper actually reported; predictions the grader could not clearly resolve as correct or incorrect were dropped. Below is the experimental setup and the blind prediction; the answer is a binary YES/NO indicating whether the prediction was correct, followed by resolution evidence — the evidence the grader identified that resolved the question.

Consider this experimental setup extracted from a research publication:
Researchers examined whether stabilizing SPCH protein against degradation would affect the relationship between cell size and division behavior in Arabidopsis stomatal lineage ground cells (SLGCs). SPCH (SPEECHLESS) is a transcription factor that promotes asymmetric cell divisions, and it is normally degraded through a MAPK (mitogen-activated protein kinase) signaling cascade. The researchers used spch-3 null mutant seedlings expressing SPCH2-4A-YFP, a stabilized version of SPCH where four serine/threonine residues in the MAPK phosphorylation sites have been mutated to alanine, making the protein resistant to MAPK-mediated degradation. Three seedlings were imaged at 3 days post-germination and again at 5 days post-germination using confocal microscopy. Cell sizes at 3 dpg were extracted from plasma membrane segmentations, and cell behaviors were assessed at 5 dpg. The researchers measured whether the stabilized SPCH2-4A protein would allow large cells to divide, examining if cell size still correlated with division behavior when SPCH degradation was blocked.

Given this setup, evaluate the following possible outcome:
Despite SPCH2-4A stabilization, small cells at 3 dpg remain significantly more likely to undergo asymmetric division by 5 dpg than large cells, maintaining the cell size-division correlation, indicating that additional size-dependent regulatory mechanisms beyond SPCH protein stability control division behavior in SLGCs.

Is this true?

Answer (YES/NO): NO